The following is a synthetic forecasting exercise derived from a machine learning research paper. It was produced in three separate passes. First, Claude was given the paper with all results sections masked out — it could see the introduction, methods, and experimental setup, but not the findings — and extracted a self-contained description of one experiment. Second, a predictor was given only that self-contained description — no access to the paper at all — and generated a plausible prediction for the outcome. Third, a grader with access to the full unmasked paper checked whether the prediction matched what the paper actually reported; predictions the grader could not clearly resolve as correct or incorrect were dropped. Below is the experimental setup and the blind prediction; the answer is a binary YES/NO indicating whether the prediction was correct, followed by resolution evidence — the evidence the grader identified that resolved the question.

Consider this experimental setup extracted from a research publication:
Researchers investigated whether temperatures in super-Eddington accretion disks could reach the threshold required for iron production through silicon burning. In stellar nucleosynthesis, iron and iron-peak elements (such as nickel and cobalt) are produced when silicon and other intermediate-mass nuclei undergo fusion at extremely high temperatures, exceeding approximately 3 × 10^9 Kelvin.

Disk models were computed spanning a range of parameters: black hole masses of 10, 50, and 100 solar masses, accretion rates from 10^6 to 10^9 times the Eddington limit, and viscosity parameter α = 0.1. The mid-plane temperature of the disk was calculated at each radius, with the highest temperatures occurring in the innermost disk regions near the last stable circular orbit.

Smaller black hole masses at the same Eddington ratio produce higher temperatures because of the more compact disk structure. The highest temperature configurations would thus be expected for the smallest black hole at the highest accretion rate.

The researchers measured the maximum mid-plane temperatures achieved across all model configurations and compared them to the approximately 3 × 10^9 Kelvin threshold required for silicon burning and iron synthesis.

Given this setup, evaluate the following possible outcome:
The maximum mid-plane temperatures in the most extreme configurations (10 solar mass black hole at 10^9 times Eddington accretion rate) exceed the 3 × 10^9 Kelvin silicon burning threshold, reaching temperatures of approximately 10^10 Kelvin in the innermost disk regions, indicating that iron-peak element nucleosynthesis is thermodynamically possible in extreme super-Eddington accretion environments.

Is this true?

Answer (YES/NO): NO